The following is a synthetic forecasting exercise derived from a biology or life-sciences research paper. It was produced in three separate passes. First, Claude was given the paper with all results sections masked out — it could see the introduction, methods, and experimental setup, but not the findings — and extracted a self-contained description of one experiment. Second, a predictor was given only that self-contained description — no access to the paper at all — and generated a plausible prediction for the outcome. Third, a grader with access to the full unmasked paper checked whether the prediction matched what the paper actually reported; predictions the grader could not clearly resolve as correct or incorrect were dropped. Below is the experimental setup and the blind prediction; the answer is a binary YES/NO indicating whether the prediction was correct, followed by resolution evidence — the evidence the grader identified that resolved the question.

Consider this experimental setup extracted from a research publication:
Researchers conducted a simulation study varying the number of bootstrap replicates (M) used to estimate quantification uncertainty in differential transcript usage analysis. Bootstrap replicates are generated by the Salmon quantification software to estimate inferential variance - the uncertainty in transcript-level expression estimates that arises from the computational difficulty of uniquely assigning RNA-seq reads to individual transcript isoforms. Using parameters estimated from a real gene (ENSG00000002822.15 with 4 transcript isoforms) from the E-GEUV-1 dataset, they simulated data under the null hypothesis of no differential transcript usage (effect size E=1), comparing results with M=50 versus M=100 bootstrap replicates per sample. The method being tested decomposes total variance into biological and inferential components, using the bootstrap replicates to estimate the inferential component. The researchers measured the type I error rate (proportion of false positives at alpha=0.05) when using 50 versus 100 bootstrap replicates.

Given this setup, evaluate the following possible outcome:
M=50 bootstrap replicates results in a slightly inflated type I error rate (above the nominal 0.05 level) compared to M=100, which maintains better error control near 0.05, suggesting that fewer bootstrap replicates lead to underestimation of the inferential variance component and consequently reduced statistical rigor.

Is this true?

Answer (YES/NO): YES